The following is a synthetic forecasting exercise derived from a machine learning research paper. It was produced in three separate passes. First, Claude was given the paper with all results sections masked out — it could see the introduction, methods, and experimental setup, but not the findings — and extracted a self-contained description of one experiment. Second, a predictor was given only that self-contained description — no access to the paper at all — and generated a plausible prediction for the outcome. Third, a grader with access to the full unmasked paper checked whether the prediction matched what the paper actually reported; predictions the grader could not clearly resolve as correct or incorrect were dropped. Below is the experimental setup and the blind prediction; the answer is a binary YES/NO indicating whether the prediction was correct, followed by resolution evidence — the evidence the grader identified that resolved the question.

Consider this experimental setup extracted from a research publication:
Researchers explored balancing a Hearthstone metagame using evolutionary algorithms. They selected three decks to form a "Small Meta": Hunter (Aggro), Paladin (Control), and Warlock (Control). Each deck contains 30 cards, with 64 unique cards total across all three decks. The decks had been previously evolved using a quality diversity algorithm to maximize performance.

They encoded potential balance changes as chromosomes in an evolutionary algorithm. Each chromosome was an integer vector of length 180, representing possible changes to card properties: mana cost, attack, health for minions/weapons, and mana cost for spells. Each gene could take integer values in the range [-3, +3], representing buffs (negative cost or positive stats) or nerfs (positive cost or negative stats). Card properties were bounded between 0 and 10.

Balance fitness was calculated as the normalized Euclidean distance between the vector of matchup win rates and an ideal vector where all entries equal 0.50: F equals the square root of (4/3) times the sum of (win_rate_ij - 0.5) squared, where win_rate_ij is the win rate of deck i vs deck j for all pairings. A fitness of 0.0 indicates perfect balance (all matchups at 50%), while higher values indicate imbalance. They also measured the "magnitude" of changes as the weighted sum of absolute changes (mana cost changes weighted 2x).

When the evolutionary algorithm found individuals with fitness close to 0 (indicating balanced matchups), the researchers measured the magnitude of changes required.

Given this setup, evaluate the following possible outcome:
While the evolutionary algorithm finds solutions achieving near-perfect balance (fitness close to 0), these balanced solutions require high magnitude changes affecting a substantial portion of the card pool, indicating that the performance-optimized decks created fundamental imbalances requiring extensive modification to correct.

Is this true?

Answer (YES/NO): YES